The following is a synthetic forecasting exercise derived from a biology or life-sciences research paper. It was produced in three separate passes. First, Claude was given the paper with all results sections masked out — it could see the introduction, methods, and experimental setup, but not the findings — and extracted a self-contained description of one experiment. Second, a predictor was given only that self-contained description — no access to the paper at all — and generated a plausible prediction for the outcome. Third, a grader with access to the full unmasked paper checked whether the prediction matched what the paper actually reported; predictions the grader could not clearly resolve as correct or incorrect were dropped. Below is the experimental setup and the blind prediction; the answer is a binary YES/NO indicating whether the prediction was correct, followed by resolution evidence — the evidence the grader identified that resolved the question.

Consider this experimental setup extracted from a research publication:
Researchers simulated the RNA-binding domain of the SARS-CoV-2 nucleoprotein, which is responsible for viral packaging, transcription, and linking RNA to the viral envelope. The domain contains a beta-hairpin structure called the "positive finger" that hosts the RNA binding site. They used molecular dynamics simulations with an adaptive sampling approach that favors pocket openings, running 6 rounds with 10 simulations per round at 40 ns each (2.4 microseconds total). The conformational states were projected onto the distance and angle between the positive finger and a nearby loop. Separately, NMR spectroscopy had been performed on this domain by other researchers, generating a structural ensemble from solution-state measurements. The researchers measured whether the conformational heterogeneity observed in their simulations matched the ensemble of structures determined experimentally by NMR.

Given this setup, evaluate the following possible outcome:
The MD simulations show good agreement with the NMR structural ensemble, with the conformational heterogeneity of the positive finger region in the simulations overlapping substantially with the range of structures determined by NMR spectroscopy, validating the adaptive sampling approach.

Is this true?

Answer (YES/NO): YES